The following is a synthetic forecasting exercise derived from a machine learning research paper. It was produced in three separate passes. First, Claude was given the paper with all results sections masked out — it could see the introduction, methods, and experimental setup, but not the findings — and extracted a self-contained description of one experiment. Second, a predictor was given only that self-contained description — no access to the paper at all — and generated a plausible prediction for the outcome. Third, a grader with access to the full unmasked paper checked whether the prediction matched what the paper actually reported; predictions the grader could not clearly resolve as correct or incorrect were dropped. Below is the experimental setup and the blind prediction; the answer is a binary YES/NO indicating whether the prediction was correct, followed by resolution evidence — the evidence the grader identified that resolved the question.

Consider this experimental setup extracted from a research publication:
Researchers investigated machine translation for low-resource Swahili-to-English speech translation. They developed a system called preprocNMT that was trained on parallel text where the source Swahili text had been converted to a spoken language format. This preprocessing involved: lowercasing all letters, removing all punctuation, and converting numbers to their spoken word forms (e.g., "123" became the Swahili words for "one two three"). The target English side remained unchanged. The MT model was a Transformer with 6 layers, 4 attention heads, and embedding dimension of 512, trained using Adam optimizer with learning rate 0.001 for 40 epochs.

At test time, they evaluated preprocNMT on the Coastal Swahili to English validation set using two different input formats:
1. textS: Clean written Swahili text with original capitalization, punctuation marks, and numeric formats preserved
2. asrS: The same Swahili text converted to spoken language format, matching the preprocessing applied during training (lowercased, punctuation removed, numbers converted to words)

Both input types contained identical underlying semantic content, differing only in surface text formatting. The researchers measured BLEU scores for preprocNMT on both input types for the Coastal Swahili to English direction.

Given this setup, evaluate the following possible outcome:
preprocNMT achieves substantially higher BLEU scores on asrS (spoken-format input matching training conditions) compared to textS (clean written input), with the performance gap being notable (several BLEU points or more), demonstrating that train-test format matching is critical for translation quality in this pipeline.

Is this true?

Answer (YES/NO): YES